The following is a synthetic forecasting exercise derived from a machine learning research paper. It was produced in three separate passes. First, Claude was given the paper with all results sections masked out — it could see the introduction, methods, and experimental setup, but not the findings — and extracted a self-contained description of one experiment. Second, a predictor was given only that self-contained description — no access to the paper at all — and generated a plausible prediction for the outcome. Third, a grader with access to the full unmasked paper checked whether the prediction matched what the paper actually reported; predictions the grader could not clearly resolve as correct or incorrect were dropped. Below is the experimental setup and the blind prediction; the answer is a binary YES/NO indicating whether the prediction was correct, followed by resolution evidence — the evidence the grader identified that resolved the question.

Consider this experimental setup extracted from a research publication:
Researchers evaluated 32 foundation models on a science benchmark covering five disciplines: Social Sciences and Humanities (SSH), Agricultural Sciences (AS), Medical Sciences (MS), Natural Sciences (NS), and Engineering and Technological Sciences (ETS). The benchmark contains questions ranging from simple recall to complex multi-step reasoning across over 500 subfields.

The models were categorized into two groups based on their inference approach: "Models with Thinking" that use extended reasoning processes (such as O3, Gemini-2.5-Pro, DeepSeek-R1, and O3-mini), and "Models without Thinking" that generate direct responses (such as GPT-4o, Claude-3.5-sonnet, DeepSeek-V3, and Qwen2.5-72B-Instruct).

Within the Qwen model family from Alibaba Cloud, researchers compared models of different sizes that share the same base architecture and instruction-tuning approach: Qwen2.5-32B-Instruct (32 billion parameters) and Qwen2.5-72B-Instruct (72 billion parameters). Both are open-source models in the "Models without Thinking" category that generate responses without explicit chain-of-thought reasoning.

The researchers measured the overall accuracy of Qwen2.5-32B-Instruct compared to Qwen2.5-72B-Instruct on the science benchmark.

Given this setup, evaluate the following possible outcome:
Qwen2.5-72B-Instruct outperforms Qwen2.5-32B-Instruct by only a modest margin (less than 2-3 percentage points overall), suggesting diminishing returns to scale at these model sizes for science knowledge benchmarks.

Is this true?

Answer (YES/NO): NO